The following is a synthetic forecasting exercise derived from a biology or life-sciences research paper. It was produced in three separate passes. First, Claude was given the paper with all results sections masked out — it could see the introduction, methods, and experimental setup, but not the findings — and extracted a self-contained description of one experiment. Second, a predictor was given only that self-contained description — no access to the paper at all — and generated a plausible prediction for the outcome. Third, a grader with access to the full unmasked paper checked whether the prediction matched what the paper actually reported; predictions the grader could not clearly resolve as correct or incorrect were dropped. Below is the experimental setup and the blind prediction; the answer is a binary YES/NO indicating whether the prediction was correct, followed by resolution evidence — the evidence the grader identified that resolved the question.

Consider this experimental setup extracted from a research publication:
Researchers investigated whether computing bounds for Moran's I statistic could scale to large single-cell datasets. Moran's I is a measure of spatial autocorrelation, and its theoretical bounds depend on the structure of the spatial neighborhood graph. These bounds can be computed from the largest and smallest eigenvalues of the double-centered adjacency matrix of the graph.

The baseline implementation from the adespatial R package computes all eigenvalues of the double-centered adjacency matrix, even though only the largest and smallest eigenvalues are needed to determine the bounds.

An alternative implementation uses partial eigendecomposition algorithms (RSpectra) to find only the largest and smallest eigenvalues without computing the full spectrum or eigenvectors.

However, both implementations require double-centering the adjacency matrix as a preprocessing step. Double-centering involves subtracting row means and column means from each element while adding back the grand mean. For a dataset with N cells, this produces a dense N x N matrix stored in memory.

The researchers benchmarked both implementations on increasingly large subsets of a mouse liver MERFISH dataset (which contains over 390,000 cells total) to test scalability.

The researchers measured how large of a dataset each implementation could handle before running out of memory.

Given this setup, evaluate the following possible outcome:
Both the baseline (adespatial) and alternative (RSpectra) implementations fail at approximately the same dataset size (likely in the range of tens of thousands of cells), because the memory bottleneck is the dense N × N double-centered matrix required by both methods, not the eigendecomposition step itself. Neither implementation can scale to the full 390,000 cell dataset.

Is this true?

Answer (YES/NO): NO